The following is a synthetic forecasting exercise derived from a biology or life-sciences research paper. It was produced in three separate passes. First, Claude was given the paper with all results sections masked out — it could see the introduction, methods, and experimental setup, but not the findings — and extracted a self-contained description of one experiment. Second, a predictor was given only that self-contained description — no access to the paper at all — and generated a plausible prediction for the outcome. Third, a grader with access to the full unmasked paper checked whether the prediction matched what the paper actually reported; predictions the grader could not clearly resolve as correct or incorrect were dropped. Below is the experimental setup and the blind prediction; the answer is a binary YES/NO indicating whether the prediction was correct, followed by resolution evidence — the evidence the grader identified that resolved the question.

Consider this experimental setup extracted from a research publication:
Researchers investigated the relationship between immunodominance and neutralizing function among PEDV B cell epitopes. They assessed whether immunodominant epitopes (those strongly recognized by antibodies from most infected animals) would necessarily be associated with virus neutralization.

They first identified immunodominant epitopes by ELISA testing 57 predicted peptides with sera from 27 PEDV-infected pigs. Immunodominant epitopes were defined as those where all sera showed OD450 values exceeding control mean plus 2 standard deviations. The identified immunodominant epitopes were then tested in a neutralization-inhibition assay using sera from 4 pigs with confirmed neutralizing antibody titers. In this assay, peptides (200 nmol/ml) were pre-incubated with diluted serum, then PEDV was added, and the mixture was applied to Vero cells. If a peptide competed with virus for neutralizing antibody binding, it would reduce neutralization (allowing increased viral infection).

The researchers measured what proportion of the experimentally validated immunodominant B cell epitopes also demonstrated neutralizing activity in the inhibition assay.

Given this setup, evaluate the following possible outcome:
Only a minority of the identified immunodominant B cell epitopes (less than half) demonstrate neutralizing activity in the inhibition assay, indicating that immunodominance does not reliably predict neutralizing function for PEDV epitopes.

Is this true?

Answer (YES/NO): NO